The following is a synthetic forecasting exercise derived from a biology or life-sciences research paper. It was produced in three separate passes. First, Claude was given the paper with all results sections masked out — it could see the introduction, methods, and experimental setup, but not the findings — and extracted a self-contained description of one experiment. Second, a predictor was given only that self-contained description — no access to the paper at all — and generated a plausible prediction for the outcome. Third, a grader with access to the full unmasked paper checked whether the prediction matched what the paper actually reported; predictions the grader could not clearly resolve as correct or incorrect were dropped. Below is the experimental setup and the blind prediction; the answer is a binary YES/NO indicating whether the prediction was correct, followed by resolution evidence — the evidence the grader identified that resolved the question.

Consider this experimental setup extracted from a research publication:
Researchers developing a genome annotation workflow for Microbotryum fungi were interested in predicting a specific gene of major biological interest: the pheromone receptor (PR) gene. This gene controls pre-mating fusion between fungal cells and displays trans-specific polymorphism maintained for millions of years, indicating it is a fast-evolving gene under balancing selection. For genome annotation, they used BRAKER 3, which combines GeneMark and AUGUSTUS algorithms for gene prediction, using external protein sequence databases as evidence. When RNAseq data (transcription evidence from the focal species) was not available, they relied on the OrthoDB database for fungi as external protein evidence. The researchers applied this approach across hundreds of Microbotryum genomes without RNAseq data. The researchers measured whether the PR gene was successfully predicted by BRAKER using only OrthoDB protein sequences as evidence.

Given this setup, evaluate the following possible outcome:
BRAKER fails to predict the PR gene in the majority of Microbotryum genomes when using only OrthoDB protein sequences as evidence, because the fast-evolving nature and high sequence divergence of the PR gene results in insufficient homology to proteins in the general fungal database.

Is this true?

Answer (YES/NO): YES